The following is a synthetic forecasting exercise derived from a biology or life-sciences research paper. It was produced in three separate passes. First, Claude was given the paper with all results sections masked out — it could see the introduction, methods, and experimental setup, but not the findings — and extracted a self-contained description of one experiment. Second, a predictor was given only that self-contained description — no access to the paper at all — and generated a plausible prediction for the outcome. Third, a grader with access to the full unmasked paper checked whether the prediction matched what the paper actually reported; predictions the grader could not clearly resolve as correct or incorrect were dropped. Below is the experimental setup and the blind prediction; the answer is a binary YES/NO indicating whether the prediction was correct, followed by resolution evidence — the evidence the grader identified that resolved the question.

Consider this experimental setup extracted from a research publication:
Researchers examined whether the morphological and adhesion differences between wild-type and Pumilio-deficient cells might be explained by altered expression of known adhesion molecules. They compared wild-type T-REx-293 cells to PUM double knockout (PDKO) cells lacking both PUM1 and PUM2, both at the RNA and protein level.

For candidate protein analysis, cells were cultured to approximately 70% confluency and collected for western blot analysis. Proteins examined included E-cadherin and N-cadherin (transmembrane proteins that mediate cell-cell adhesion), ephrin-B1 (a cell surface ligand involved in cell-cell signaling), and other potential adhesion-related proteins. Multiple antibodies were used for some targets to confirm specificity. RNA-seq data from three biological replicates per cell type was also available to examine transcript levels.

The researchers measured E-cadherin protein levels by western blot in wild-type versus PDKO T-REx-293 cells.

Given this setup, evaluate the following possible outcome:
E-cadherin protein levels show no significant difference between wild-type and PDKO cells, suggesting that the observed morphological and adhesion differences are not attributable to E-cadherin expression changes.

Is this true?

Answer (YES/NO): YES